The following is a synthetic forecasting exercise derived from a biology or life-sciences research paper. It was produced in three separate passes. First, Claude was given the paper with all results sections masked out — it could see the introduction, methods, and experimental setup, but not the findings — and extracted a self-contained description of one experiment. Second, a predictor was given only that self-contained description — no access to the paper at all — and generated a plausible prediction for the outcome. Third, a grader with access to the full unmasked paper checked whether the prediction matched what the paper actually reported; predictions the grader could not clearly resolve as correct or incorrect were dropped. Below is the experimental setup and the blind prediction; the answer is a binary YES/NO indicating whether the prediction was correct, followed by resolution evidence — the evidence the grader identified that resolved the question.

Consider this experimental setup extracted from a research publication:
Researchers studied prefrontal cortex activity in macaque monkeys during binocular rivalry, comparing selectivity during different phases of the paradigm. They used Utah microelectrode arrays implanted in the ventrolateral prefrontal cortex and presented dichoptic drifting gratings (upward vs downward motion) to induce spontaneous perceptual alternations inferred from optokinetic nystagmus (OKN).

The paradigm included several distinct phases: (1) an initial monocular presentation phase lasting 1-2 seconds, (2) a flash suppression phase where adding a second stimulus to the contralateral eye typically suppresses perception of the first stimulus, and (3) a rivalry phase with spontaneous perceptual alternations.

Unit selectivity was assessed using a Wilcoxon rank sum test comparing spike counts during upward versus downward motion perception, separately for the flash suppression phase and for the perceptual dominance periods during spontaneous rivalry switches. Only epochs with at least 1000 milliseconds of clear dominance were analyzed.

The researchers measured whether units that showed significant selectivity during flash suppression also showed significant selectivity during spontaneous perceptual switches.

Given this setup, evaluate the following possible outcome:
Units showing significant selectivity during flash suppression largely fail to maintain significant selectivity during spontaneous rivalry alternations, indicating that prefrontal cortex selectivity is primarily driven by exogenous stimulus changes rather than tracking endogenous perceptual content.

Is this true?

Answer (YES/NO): NO